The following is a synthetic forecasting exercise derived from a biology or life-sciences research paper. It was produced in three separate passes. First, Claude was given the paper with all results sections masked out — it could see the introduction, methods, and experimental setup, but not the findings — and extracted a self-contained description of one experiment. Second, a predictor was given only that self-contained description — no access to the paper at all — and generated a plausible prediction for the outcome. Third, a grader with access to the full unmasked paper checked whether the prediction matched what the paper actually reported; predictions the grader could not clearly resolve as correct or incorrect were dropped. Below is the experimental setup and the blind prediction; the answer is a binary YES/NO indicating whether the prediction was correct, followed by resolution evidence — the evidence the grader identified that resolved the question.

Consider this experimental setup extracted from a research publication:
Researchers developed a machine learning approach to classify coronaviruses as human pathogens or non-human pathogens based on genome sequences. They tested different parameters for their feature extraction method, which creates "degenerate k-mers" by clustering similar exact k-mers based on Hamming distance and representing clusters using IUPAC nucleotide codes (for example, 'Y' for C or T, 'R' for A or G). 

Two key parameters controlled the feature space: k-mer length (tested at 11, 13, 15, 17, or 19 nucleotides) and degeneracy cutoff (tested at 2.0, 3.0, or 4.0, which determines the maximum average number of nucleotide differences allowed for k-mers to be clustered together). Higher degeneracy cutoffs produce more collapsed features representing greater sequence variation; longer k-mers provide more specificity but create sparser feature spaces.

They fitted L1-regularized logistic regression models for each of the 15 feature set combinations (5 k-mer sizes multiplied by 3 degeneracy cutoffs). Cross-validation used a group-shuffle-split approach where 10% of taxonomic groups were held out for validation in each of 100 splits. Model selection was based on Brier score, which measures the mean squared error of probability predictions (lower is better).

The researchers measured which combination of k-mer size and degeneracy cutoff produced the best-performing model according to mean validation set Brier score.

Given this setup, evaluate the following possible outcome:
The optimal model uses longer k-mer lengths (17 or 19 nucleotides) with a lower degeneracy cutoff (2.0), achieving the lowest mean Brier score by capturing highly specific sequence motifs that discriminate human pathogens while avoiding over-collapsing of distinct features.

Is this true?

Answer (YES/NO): NO